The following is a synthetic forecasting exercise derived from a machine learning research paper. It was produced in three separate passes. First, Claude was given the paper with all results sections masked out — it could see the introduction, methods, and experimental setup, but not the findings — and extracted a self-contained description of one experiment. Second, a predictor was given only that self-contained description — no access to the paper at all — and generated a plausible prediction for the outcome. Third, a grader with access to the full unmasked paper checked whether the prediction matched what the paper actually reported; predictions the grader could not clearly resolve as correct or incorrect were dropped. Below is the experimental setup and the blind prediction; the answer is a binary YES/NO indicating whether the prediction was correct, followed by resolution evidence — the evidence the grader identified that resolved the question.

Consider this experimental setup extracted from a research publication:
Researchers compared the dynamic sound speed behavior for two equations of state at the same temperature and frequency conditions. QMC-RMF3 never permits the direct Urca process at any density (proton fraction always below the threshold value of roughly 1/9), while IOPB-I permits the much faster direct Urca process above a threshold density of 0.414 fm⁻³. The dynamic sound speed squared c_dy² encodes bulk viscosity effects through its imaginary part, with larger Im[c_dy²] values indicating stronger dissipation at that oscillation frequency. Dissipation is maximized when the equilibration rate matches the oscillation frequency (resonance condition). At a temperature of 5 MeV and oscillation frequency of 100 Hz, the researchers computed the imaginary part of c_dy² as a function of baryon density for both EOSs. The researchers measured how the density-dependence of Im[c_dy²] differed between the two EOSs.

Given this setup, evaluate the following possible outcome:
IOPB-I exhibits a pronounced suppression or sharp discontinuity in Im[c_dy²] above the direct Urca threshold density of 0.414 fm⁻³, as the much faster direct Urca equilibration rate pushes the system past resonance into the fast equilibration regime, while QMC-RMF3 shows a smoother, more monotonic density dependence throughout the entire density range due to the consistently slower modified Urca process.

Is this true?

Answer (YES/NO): NO